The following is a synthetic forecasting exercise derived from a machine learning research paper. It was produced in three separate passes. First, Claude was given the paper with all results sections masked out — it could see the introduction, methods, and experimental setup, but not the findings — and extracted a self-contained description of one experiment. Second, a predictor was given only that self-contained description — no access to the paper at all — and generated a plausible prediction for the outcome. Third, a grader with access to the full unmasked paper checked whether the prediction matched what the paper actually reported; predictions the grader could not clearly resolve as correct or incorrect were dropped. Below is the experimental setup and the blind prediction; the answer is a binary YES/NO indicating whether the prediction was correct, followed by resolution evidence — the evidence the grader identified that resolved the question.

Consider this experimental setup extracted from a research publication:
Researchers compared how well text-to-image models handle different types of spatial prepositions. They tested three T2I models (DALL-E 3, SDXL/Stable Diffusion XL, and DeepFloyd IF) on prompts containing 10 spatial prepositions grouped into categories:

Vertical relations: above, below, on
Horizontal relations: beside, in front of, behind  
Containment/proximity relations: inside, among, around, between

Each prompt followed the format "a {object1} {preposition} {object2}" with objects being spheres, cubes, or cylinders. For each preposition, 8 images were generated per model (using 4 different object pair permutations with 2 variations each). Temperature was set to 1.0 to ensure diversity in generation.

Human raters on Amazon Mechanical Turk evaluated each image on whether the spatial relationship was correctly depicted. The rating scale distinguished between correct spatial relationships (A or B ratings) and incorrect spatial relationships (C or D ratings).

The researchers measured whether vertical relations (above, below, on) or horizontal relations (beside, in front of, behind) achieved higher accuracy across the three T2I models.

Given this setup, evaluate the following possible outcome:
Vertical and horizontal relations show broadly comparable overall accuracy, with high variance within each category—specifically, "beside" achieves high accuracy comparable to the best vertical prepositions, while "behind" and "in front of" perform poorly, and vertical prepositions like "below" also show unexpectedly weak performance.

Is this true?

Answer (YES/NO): NO